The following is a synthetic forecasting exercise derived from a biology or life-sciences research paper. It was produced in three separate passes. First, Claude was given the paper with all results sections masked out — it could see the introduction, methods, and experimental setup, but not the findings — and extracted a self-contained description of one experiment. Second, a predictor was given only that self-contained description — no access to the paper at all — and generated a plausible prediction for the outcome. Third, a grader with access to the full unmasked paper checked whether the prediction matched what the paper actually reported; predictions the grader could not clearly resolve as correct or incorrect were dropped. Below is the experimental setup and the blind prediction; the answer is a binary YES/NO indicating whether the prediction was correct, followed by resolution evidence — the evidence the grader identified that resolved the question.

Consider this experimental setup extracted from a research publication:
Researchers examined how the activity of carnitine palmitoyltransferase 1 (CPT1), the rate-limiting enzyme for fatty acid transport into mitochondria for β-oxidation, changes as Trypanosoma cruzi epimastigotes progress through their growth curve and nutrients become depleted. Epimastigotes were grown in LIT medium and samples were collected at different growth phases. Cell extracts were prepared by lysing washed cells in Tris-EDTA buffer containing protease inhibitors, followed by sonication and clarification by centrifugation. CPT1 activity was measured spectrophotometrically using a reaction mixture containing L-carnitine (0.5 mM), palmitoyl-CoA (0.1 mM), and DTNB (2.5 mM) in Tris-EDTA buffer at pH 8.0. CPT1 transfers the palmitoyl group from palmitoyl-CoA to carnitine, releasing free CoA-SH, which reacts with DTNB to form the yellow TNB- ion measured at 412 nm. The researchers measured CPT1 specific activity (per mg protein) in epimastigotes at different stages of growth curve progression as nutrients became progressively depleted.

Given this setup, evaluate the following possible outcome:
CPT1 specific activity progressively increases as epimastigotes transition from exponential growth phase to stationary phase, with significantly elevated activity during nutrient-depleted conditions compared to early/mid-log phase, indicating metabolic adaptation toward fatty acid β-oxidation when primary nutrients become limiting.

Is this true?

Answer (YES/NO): YES